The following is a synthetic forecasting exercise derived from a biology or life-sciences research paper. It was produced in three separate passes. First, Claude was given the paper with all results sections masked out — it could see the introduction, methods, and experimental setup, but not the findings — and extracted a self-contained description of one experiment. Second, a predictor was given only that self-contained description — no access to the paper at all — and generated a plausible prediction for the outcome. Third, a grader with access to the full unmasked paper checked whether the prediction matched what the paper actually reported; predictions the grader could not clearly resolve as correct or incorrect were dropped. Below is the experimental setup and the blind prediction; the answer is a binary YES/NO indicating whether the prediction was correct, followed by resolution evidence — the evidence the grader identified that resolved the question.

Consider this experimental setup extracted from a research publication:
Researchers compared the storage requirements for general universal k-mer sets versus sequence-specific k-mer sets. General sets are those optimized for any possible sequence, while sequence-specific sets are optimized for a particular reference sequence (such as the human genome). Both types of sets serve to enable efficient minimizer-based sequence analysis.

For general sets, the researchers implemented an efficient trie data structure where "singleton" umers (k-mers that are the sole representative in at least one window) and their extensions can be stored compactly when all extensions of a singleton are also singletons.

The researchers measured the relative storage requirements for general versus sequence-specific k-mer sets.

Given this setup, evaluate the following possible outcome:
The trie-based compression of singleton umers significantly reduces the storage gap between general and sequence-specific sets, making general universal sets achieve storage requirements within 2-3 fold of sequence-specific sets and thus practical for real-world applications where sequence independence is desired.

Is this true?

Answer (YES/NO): NO